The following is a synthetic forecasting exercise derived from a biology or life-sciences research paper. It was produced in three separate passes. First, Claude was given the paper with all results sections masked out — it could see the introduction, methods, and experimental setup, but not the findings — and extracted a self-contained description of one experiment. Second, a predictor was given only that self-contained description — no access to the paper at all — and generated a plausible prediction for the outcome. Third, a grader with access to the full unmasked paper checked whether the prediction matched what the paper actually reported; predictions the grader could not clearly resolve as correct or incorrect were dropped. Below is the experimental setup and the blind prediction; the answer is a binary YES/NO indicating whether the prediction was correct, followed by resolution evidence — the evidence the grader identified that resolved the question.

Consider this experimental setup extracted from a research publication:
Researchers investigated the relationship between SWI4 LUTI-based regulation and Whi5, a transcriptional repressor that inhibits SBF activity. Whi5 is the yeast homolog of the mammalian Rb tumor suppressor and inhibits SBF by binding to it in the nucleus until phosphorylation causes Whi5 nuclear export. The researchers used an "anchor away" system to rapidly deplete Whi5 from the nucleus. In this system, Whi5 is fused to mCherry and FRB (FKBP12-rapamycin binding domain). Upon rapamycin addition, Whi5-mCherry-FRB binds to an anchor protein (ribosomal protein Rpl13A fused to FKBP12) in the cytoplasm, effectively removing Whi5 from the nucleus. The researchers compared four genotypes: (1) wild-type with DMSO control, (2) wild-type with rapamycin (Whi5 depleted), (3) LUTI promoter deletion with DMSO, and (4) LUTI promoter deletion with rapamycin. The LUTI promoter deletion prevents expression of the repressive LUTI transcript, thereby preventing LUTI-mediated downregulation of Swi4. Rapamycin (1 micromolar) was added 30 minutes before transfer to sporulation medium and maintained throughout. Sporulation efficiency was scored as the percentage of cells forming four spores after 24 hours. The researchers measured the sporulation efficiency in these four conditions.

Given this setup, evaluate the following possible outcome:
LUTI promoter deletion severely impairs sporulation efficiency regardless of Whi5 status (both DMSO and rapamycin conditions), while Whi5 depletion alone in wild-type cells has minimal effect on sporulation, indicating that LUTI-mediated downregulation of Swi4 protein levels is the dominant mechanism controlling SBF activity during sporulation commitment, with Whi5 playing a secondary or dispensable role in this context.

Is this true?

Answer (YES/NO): NO